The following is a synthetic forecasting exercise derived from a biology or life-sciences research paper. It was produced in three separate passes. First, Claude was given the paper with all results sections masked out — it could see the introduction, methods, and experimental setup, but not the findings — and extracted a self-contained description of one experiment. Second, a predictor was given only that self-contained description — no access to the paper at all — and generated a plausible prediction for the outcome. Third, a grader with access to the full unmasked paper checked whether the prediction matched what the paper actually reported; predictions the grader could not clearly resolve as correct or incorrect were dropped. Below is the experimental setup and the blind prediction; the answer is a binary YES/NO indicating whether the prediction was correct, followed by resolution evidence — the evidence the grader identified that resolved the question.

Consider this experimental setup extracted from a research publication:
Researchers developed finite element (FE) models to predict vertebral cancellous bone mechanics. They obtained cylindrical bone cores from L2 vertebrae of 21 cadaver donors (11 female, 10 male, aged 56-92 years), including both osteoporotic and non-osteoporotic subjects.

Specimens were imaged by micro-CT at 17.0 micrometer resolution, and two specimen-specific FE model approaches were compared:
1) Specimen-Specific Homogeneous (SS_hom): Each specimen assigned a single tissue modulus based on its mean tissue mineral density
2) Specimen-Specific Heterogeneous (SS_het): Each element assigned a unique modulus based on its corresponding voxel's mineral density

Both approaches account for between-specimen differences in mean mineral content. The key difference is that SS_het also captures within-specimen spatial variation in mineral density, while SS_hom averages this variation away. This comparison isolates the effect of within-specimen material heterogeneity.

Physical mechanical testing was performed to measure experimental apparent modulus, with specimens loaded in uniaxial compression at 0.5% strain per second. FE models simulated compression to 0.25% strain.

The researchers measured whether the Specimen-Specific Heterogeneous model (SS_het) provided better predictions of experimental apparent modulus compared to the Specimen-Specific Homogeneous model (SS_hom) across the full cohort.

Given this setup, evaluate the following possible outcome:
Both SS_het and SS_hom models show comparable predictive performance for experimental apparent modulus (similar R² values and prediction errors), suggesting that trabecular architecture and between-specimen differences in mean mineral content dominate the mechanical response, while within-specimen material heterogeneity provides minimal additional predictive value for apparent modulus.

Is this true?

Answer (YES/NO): YES